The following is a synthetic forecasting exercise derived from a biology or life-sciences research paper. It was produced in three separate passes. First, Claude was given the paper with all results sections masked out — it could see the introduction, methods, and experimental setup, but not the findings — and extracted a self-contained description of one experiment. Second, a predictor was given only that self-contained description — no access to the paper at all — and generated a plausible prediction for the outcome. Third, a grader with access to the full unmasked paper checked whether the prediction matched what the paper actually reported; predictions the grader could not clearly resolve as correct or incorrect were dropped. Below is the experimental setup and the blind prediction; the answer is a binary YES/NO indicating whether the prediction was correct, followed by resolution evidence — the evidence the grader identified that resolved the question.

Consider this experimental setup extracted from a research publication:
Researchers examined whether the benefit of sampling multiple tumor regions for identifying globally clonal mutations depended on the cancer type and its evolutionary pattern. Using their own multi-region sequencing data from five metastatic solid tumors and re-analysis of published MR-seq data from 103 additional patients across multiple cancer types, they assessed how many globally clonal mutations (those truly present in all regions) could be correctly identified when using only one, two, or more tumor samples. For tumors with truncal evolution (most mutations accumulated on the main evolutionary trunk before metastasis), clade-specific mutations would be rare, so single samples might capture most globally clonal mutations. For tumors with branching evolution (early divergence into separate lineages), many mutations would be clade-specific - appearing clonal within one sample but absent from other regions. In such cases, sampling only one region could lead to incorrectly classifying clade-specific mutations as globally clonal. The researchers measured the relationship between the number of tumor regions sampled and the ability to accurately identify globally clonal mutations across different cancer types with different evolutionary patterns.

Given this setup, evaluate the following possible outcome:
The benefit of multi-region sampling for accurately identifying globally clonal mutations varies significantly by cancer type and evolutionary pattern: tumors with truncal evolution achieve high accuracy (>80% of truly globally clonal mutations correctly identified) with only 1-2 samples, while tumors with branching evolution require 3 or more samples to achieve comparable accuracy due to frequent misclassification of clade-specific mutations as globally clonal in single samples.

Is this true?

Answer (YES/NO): NO